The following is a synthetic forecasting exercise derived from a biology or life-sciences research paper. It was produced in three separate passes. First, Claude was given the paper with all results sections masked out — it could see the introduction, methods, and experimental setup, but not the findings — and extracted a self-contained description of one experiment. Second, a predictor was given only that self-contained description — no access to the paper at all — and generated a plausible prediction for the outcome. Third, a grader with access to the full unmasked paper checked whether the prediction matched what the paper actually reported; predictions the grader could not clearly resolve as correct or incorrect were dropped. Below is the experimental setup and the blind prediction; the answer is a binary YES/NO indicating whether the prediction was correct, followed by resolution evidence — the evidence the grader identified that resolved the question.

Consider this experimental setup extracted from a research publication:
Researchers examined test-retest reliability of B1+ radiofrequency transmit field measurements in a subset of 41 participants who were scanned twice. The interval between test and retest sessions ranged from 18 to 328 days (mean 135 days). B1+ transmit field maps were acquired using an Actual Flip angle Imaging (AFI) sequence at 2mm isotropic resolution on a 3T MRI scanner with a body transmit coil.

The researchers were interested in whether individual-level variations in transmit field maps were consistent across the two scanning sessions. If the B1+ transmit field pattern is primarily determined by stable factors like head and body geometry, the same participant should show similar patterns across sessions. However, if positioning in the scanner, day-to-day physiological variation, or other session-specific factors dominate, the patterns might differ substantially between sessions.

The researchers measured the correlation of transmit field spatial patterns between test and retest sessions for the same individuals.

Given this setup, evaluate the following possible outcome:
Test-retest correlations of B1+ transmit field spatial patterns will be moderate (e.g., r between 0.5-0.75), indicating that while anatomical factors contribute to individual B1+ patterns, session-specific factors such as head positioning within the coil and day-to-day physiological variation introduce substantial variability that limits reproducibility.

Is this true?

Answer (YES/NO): YES